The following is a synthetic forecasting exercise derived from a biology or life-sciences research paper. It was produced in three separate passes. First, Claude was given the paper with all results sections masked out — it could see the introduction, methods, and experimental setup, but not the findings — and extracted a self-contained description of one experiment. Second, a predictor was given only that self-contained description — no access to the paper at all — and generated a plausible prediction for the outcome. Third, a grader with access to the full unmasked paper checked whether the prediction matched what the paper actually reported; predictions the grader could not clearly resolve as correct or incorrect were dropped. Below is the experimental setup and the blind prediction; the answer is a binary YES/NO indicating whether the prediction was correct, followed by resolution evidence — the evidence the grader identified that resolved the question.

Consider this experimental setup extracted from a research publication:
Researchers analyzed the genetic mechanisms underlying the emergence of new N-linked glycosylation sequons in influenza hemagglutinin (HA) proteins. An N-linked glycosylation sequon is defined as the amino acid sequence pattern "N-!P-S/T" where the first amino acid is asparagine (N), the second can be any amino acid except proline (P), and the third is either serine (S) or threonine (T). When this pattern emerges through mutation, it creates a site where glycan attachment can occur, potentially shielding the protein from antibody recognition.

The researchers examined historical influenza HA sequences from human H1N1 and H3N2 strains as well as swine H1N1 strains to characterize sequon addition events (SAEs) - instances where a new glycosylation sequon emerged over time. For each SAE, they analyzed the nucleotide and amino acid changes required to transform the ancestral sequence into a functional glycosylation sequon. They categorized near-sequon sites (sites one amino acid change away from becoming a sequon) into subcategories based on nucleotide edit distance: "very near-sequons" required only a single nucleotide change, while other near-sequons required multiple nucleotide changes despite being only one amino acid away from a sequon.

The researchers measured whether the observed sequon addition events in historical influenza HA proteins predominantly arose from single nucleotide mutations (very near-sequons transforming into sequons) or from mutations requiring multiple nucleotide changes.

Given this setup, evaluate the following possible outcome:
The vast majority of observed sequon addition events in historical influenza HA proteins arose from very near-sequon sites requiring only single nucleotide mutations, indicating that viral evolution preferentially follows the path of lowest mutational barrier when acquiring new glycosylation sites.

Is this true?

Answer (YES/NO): YES